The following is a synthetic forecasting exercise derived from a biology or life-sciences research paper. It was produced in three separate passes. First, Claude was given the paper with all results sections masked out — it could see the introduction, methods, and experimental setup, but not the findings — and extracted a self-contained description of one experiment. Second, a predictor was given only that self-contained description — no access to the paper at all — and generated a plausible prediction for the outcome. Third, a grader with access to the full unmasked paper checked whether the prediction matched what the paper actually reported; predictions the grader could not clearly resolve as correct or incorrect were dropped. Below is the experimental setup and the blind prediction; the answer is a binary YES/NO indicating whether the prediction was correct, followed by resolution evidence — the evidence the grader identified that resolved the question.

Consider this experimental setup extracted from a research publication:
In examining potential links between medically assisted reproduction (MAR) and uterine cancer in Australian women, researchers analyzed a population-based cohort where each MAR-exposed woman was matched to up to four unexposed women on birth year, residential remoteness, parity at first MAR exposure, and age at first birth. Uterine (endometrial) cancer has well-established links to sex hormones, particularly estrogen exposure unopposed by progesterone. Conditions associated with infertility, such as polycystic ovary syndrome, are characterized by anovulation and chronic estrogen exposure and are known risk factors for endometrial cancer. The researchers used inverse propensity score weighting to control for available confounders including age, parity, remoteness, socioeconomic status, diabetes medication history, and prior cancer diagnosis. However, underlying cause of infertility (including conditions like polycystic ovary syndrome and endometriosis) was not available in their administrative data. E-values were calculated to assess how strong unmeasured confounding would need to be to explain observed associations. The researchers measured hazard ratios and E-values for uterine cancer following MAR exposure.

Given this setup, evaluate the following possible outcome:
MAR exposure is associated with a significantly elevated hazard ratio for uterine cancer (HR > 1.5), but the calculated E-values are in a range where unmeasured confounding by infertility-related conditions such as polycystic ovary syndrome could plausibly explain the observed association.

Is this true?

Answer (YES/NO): YES